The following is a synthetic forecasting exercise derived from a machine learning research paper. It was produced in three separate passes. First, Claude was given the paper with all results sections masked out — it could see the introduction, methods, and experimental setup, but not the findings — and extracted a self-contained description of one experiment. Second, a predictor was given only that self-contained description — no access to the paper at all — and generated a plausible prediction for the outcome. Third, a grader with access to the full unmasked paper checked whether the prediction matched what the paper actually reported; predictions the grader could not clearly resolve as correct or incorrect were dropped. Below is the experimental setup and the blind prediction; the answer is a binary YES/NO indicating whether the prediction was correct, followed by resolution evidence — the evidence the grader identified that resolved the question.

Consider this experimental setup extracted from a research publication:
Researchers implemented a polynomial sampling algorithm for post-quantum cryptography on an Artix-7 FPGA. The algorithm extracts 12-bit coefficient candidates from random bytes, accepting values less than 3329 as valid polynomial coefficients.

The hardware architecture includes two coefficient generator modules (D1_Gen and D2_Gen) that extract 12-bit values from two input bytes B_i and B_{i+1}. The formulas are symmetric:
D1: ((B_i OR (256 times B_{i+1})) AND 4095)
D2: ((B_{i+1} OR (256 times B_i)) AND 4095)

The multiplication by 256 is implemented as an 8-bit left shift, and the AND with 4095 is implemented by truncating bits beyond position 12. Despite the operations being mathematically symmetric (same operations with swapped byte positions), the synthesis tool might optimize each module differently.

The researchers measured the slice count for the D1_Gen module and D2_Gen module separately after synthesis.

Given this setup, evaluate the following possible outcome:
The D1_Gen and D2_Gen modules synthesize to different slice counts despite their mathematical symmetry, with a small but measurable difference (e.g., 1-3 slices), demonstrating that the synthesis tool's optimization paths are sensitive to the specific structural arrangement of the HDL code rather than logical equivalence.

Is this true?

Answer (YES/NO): YES